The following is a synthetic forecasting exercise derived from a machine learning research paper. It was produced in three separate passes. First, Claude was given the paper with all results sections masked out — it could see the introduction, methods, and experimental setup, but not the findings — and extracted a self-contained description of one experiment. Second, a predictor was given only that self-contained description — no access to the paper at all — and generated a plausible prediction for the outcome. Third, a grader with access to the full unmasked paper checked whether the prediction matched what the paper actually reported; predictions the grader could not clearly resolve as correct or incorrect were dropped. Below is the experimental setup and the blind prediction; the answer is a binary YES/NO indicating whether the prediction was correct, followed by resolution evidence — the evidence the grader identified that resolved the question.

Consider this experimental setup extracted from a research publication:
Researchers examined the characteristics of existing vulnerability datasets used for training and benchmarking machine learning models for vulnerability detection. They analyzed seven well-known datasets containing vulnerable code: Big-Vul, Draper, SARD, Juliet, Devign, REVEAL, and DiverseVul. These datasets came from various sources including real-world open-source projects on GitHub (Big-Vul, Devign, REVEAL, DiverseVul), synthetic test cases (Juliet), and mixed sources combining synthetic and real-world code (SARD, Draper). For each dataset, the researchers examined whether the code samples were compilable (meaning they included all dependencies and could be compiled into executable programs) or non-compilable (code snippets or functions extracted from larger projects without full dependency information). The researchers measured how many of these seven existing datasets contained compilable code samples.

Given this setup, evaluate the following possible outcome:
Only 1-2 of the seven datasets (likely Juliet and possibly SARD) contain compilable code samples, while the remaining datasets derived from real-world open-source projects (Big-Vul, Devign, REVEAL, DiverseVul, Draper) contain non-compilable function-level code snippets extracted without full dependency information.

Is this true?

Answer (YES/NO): YES